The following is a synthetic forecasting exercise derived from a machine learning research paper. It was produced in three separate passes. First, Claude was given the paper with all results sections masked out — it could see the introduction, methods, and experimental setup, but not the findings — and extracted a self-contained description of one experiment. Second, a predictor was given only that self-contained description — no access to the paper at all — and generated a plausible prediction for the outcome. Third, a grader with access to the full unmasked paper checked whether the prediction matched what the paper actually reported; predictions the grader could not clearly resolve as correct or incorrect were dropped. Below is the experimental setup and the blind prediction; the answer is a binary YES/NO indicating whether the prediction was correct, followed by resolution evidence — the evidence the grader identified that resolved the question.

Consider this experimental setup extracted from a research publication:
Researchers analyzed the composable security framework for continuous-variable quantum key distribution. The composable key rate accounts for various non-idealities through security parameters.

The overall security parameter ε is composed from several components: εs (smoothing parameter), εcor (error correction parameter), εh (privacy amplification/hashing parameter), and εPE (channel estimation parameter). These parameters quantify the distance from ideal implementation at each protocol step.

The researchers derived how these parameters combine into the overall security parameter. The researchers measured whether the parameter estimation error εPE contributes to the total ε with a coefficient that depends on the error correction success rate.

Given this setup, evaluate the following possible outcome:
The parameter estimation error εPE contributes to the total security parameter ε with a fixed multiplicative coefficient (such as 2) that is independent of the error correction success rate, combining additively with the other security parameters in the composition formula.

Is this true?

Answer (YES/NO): NO